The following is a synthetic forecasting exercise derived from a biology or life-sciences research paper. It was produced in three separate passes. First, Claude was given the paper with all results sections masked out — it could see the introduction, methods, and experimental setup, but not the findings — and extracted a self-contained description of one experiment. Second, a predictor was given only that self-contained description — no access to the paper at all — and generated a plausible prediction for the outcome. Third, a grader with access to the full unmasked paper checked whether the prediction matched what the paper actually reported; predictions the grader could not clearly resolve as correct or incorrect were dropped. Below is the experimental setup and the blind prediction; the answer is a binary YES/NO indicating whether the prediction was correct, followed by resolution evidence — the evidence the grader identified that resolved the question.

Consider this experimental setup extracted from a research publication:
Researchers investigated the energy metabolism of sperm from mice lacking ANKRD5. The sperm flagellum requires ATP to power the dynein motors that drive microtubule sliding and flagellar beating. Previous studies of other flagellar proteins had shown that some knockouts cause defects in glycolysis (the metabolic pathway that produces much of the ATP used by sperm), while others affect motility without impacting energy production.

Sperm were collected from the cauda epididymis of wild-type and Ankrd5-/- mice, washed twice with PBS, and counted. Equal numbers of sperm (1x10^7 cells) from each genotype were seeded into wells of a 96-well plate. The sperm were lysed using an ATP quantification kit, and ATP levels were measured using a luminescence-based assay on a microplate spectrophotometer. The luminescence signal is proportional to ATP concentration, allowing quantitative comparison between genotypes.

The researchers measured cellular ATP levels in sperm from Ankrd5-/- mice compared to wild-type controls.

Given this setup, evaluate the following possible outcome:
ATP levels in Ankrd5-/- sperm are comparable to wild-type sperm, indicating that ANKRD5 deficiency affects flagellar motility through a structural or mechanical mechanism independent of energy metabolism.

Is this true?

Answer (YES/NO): YES